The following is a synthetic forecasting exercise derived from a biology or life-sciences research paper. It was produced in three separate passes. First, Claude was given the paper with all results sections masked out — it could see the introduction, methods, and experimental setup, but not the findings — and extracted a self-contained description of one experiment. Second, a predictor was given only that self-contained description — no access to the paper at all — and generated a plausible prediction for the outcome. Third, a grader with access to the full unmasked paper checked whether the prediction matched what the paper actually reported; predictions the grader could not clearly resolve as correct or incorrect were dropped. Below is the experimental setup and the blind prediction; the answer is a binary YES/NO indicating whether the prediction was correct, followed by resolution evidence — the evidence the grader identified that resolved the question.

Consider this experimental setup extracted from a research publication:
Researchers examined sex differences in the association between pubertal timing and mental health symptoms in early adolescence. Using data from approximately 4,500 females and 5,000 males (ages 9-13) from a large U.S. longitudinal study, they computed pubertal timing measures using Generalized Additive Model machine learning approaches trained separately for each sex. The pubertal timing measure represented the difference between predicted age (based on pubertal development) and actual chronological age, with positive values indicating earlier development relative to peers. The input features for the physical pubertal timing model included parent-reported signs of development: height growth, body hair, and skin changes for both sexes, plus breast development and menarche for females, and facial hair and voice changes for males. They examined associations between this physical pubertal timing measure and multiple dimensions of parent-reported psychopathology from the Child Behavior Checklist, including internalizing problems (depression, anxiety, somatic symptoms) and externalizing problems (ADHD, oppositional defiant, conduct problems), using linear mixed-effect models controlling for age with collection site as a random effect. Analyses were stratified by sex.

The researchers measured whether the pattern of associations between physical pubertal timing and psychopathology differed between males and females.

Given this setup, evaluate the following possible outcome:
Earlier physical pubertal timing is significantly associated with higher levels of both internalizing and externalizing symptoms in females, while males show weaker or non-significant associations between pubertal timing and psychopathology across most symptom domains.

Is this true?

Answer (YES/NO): NO